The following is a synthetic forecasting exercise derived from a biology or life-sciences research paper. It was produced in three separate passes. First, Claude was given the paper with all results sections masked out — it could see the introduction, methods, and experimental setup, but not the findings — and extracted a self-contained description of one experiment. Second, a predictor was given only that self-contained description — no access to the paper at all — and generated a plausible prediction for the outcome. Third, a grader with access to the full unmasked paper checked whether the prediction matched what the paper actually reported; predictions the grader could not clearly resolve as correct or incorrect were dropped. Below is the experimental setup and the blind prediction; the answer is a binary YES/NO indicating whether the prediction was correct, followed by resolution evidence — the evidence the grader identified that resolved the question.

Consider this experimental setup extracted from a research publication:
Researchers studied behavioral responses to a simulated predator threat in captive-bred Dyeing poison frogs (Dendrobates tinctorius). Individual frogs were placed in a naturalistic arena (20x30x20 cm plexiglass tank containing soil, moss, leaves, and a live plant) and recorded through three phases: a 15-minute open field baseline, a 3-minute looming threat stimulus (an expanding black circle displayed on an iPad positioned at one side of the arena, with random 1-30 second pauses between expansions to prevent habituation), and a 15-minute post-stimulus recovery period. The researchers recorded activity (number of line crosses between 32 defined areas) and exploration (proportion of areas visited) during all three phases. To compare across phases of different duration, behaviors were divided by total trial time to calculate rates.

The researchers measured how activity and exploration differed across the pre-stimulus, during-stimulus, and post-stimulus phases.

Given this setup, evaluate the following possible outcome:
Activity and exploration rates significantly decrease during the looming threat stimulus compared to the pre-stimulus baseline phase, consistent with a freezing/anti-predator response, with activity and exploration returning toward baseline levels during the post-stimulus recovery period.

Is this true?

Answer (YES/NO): YES